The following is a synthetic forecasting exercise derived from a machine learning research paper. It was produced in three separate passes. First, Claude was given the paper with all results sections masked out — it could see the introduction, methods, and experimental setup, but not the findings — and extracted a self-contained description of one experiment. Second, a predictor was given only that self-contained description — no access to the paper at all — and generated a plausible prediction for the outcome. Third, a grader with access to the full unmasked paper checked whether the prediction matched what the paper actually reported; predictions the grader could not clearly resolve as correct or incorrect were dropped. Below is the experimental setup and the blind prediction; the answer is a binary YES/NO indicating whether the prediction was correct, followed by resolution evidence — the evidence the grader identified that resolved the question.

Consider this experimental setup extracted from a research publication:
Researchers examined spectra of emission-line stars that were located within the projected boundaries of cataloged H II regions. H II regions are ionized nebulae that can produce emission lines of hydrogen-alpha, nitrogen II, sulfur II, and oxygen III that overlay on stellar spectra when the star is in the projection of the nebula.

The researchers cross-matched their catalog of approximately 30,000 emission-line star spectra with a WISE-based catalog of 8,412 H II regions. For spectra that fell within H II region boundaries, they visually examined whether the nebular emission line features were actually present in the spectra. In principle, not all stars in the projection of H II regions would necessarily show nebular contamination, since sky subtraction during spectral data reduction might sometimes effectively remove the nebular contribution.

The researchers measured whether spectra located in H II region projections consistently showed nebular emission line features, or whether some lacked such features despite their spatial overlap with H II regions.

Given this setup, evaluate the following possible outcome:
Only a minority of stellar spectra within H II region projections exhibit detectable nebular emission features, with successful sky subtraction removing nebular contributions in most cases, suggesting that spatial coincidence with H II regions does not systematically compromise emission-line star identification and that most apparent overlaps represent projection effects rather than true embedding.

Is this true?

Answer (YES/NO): NO